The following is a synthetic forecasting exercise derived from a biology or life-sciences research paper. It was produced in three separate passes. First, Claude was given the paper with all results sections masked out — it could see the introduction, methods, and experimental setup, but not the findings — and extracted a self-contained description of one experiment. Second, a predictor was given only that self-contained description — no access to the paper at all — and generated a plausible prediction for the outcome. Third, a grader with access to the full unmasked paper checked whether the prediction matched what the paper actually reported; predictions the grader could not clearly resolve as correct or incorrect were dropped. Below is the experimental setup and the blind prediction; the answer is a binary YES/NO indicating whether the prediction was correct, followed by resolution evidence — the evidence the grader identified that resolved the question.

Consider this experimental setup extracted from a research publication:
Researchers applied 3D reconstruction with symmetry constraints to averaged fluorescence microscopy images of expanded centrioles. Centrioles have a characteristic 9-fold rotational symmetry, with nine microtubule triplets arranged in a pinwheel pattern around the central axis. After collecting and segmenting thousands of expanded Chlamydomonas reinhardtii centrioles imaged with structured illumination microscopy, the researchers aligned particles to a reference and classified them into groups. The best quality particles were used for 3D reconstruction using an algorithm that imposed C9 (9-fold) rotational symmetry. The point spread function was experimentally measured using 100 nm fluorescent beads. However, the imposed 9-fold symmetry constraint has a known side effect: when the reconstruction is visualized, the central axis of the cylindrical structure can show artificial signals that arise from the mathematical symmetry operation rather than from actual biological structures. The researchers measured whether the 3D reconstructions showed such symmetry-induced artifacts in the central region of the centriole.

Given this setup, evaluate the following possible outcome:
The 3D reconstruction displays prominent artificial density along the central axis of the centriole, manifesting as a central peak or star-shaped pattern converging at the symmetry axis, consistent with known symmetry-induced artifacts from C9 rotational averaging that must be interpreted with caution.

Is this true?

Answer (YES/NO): NO